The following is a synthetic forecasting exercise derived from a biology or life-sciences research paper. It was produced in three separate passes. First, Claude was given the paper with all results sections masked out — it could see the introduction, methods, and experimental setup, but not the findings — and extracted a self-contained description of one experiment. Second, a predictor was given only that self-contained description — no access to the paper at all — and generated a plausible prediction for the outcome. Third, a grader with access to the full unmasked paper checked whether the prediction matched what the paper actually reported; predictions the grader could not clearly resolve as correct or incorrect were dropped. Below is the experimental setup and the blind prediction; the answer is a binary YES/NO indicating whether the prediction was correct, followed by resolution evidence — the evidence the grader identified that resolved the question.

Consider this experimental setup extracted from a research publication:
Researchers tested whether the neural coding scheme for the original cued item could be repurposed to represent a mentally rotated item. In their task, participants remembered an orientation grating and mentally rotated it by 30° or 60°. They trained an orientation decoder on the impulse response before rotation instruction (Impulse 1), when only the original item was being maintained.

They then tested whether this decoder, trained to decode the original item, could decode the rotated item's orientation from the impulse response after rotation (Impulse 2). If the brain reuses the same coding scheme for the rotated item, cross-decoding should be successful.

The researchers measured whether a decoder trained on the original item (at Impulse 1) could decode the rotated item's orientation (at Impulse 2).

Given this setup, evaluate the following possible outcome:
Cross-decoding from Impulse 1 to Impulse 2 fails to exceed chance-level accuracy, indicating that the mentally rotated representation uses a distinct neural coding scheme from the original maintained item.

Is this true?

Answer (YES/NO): YES